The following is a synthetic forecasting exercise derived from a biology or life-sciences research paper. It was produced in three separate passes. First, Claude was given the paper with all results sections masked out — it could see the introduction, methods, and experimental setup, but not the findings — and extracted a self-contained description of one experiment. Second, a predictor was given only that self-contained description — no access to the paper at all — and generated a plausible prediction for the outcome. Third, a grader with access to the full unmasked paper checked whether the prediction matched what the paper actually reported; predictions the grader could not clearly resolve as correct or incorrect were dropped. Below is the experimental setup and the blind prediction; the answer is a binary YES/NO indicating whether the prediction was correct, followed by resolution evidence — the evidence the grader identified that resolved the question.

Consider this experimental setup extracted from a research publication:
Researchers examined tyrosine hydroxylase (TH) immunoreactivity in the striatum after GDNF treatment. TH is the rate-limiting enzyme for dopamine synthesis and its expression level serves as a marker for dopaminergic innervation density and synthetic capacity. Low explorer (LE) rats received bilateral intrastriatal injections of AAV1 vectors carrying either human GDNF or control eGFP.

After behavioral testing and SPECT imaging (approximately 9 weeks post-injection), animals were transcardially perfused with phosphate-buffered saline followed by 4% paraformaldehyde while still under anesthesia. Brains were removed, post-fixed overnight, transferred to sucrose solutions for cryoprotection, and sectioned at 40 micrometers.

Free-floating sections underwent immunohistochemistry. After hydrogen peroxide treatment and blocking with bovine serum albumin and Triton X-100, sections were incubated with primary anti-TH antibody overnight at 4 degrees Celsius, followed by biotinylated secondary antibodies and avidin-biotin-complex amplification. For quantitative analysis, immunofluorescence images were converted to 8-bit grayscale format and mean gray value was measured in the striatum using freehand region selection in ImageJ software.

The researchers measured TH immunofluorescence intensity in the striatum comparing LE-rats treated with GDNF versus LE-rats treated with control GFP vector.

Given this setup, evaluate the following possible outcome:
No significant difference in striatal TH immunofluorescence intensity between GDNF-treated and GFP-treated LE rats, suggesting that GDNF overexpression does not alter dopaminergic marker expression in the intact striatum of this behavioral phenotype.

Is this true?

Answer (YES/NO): NO